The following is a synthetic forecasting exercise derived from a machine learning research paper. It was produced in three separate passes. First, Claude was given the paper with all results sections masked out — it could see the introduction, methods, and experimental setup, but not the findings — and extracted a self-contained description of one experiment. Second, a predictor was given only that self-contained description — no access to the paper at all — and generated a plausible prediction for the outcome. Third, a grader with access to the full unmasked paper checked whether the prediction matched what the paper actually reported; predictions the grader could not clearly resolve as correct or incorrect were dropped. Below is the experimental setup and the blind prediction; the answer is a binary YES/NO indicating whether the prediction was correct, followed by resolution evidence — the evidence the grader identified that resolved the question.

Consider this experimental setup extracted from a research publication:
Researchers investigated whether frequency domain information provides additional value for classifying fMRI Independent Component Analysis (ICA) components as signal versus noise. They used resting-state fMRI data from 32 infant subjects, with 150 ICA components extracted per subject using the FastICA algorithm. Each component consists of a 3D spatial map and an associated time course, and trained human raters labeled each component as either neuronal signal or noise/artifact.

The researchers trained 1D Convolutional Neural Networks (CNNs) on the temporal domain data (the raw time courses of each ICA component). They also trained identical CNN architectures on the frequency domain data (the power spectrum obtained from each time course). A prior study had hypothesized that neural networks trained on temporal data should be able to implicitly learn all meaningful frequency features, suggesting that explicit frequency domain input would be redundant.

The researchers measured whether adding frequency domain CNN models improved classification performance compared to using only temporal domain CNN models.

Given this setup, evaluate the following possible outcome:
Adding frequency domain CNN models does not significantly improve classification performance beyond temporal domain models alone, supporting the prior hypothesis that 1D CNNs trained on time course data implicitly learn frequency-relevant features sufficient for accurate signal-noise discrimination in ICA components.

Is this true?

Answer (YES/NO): NO